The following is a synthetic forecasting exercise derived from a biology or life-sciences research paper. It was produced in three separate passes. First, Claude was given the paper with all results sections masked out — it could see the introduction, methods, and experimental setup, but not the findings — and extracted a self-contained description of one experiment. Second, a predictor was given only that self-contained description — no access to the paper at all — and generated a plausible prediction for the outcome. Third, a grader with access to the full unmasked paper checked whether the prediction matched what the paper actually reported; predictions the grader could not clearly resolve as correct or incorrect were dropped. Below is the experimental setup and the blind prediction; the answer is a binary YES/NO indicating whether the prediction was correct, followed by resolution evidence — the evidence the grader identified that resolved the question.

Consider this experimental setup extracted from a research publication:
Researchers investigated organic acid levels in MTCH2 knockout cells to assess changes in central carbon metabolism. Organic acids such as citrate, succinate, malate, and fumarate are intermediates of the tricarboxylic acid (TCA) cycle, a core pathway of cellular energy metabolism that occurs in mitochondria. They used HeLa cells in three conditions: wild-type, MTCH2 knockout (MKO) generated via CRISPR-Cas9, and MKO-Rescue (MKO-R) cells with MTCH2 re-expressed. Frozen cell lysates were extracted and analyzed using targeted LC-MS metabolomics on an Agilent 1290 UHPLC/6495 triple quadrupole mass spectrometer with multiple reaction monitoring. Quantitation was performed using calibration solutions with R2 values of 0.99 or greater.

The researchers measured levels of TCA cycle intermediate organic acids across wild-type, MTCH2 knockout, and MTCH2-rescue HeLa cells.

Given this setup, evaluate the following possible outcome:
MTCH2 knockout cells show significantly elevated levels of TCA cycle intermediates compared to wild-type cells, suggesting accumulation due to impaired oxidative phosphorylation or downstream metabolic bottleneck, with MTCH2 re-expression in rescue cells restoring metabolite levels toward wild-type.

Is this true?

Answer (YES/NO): NO